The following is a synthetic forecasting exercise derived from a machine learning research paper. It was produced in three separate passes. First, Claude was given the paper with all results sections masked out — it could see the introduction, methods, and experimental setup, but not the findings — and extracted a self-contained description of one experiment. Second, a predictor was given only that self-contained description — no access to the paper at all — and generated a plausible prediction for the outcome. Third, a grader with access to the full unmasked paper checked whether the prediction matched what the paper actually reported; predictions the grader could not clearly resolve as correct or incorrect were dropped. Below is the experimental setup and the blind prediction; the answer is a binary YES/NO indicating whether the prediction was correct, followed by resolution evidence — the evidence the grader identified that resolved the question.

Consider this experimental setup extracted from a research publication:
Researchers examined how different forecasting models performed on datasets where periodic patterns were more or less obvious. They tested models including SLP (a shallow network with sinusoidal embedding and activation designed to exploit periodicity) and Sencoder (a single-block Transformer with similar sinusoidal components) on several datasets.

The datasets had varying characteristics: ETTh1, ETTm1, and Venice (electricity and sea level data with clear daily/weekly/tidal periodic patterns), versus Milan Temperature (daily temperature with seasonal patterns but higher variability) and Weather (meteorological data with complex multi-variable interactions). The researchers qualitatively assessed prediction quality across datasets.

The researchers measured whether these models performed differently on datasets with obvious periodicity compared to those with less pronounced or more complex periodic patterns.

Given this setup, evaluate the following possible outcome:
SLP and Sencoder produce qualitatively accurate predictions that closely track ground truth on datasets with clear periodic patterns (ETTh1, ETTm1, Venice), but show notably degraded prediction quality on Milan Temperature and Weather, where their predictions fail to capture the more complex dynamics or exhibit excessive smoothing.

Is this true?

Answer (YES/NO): NO